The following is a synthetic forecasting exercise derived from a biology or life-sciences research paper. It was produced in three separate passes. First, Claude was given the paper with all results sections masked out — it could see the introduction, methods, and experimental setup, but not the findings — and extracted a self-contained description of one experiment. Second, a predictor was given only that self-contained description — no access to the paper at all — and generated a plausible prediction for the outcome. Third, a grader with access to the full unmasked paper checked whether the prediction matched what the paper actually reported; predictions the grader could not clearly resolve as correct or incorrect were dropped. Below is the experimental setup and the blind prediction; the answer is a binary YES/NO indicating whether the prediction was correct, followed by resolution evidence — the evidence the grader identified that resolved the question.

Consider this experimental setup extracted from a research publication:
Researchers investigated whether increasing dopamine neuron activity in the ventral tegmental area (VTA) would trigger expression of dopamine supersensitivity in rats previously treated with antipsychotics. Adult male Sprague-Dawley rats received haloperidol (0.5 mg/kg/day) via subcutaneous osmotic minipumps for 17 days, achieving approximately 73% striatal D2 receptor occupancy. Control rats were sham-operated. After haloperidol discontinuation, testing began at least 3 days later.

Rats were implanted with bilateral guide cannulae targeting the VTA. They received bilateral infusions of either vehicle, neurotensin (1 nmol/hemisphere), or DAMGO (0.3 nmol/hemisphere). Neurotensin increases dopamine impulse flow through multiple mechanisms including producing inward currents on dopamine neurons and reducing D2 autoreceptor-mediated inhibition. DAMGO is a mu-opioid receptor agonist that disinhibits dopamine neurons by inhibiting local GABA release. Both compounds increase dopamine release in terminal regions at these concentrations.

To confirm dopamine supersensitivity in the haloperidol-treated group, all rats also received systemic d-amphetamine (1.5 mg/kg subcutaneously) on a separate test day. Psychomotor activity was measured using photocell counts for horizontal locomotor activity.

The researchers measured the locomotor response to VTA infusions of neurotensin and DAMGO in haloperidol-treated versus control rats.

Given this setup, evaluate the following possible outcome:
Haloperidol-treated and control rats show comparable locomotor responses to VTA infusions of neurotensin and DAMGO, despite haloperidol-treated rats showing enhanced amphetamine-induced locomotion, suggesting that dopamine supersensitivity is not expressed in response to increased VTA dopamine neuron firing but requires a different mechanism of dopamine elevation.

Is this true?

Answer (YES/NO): YES